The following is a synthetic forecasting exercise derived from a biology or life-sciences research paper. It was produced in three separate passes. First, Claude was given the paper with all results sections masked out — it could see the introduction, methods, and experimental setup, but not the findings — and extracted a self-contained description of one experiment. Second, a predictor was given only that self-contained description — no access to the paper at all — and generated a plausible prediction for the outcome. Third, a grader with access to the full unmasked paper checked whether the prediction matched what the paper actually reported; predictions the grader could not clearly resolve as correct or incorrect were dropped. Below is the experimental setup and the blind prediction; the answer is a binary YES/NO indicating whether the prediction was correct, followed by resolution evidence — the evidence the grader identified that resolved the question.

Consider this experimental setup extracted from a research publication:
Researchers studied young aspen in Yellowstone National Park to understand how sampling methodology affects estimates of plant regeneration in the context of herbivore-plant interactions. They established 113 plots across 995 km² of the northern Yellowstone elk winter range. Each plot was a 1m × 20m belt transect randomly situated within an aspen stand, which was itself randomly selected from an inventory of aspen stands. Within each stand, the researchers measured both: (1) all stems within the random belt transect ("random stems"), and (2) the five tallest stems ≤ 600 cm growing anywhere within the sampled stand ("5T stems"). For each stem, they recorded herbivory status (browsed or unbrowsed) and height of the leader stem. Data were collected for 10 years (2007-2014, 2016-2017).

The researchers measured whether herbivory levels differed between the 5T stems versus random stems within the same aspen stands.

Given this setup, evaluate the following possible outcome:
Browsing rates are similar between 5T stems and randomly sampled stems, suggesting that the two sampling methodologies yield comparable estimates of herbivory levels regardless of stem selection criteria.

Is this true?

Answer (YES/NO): NO